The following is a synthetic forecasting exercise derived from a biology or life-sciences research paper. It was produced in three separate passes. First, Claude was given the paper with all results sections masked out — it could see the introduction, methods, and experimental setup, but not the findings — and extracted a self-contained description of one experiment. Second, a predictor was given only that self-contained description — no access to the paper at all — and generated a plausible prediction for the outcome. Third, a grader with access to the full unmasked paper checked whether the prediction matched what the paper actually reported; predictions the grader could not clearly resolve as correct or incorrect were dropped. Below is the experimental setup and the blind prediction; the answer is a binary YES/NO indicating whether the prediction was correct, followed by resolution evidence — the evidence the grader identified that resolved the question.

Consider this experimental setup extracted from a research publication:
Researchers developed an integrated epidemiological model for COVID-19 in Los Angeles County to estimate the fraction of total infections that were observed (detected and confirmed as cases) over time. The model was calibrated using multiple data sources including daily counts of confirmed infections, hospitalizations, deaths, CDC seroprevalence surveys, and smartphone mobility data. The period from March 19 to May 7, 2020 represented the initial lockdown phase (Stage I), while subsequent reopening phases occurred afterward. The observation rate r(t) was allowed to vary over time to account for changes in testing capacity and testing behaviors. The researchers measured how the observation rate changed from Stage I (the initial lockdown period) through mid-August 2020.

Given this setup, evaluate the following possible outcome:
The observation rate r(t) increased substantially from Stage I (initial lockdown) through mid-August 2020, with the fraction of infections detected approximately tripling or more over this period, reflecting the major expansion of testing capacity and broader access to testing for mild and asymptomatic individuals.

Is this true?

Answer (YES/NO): NO